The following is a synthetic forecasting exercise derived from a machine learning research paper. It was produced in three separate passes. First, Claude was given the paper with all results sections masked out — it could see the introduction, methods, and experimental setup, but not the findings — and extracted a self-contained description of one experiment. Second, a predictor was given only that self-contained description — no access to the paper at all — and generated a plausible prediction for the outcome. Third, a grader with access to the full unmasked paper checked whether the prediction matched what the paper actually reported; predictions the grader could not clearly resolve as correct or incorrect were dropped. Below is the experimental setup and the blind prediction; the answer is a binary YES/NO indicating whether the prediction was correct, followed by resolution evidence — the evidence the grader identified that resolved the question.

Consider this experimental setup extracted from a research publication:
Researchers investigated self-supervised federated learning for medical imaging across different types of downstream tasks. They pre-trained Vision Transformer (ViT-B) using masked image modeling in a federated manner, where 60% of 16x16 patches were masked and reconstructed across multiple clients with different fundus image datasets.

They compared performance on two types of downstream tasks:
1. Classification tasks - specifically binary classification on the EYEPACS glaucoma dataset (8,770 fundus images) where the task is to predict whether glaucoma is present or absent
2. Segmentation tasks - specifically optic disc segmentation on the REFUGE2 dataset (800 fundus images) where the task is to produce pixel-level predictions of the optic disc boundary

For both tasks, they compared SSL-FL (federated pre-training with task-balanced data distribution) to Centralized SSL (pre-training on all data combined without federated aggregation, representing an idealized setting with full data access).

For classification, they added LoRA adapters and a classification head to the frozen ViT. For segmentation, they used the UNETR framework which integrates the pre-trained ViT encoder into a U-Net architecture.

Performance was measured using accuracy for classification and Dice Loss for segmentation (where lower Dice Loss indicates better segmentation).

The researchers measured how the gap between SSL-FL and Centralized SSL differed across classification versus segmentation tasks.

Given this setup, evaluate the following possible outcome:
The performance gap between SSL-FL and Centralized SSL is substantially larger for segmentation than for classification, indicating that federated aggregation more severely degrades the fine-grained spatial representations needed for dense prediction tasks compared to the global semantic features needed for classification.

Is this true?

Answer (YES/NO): NO